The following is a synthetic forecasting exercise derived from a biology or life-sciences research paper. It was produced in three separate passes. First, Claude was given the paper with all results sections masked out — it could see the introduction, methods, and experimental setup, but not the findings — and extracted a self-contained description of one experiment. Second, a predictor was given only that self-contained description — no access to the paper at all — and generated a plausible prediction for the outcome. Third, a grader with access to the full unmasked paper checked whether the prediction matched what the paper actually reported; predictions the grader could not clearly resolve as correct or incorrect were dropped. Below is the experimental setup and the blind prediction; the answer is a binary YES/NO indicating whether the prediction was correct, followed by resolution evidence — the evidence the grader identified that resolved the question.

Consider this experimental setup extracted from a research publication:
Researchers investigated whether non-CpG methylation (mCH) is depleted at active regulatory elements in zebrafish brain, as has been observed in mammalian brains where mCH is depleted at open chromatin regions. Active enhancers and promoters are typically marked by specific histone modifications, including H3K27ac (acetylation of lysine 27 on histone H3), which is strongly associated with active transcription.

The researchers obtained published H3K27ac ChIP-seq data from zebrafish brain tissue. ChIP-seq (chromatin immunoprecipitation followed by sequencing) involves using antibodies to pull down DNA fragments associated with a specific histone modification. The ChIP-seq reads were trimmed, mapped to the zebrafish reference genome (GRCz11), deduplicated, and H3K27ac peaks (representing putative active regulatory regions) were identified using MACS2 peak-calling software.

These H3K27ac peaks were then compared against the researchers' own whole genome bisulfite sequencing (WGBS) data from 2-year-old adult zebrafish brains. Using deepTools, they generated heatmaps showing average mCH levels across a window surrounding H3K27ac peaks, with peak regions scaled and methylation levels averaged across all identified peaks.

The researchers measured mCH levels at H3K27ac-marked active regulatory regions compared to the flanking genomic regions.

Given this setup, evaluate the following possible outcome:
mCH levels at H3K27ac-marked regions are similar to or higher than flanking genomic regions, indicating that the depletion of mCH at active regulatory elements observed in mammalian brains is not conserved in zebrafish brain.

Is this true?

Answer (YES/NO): NO